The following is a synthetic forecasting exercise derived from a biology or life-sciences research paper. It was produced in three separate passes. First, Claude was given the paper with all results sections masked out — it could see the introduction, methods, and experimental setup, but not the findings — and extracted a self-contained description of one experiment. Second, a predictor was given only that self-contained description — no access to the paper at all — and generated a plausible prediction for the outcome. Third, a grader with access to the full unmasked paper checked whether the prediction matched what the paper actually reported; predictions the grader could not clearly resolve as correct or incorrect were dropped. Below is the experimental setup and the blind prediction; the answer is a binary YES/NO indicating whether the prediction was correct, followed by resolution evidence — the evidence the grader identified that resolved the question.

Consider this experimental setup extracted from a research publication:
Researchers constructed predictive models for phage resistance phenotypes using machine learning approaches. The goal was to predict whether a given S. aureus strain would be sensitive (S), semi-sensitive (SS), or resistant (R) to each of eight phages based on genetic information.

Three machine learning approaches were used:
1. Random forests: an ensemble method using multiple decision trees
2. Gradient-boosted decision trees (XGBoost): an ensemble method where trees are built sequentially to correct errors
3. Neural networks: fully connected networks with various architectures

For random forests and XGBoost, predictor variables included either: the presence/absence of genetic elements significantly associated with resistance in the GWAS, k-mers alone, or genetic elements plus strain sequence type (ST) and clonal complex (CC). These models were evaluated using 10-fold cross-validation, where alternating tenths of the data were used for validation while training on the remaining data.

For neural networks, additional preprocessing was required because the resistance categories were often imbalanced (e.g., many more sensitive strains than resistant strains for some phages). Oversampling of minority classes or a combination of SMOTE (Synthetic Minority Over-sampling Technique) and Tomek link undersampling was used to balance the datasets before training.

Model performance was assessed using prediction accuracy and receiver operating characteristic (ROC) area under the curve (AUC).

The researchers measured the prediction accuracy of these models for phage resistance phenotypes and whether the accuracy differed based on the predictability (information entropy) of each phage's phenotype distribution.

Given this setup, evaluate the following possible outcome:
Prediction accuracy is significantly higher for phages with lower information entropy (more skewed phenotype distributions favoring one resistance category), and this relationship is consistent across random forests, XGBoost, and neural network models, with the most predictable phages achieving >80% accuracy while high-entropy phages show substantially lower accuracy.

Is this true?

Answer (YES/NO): YES